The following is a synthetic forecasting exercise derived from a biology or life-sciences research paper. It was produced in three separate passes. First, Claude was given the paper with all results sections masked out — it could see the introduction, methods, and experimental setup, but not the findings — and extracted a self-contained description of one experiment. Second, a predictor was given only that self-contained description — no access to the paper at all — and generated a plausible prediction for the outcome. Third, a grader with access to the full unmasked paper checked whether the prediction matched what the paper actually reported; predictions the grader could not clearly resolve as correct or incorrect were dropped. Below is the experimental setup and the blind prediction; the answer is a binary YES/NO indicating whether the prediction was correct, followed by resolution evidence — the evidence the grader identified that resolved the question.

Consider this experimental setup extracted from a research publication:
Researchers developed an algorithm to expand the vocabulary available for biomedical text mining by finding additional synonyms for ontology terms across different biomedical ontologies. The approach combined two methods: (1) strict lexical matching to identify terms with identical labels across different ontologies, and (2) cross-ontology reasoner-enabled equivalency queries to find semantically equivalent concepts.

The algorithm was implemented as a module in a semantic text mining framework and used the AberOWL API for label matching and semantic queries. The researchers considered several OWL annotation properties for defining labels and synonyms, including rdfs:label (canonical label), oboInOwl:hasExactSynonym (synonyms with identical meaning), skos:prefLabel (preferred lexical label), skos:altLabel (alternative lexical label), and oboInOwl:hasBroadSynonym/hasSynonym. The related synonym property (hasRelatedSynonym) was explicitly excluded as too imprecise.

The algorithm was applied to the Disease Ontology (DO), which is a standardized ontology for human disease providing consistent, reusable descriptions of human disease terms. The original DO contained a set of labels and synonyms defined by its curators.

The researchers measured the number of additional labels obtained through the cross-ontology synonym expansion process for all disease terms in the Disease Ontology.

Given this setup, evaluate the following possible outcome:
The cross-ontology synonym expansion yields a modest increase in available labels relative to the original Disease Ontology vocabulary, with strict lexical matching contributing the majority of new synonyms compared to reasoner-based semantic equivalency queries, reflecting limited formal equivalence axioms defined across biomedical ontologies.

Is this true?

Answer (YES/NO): NO